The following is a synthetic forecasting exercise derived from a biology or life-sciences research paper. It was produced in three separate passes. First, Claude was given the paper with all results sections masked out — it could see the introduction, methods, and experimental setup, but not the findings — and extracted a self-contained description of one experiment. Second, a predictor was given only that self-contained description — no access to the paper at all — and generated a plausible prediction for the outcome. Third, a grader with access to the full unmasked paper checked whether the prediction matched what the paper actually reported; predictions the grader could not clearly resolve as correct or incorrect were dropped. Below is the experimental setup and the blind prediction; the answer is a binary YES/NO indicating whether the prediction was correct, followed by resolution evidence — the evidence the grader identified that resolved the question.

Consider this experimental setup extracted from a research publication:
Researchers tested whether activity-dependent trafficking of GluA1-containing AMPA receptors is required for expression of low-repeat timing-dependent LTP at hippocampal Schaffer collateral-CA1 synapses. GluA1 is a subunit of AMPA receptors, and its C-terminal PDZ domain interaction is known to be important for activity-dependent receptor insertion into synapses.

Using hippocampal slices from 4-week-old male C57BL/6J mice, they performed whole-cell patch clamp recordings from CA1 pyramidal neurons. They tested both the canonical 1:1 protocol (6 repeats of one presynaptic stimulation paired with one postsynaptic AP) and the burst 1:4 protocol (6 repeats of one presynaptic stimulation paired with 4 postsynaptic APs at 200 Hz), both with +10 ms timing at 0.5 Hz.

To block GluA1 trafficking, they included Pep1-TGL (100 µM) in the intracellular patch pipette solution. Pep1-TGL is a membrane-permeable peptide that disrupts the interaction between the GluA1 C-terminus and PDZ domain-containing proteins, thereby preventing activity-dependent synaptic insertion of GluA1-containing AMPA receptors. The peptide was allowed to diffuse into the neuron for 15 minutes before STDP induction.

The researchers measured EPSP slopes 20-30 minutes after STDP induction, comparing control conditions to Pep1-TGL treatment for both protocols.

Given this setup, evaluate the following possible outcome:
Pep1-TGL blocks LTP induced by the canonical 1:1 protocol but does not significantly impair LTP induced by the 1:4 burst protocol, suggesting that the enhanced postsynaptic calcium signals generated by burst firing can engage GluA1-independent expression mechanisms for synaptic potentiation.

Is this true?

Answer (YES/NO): NO